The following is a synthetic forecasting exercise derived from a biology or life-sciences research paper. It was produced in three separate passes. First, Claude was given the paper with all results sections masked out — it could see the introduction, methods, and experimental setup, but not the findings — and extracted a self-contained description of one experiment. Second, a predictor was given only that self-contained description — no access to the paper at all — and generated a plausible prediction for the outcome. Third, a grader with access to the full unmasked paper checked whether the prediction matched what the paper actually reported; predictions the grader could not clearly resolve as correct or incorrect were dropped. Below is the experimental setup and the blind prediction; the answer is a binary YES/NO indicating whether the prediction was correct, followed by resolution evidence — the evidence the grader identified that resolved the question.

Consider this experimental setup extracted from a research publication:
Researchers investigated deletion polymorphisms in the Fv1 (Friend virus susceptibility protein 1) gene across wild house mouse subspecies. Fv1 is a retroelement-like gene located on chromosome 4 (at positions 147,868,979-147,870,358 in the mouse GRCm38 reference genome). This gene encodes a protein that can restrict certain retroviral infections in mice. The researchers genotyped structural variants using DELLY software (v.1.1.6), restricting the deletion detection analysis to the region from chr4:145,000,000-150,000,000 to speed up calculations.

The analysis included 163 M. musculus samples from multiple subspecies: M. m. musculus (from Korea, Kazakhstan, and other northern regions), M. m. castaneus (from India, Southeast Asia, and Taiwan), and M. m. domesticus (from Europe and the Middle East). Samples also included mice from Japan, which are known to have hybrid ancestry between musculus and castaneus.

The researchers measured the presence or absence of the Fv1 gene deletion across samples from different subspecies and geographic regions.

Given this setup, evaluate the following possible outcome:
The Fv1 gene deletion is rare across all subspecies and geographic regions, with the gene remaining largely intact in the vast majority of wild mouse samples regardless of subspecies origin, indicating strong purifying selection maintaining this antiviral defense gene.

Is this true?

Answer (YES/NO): NO